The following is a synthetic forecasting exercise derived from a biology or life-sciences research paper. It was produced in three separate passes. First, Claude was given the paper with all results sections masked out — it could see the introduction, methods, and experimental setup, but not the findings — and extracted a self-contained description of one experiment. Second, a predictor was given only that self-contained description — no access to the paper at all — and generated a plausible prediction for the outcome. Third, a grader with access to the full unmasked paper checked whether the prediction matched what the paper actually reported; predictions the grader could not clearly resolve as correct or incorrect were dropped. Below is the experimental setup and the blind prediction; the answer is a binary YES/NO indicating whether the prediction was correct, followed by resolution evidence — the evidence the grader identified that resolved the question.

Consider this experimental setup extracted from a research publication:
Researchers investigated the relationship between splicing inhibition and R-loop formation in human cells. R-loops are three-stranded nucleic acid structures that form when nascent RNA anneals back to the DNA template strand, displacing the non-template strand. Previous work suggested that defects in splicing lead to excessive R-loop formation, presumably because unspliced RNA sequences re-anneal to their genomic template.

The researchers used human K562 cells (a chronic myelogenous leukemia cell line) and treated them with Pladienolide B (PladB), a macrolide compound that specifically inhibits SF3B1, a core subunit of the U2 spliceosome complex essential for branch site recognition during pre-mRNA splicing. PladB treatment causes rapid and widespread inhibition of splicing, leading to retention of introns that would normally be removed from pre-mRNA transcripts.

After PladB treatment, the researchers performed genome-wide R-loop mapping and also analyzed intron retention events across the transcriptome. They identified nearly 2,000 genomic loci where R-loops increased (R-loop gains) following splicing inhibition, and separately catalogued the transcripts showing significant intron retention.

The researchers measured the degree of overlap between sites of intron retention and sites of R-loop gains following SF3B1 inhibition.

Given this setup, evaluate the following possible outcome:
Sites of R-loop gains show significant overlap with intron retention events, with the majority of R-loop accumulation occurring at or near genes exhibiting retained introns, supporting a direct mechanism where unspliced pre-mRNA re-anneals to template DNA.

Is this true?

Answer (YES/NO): NO